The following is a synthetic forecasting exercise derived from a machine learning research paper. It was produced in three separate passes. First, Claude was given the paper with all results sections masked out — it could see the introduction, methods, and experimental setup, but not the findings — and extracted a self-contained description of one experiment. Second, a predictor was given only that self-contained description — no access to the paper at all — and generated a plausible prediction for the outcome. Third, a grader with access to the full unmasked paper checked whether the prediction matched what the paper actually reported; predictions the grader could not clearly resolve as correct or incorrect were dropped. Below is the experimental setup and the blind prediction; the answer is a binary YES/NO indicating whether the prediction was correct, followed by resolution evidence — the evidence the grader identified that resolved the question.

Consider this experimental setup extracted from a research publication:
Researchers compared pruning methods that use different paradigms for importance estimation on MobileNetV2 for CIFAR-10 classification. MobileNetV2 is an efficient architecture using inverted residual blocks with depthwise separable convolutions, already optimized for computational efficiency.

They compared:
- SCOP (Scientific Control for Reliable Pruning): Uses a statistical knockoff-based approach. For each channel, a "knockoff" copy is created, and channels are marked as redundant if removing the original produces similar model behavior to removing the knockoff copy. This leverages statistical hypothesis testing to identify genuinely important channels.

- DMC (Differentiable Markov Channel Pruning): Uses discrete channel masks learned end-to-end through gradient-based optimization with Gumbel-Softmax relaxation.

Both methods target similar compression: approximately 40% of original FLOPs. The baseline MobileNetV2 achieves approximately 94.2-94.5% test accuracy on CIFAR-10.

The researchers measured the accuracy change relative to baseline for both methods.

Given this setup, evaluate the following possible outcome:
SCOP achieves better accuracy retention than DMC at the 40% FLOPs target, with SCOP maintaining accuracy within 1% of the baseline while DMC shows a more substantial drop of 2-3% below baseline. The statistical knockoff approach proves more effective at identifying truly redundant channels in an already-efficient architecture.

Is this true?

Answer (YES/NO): NO